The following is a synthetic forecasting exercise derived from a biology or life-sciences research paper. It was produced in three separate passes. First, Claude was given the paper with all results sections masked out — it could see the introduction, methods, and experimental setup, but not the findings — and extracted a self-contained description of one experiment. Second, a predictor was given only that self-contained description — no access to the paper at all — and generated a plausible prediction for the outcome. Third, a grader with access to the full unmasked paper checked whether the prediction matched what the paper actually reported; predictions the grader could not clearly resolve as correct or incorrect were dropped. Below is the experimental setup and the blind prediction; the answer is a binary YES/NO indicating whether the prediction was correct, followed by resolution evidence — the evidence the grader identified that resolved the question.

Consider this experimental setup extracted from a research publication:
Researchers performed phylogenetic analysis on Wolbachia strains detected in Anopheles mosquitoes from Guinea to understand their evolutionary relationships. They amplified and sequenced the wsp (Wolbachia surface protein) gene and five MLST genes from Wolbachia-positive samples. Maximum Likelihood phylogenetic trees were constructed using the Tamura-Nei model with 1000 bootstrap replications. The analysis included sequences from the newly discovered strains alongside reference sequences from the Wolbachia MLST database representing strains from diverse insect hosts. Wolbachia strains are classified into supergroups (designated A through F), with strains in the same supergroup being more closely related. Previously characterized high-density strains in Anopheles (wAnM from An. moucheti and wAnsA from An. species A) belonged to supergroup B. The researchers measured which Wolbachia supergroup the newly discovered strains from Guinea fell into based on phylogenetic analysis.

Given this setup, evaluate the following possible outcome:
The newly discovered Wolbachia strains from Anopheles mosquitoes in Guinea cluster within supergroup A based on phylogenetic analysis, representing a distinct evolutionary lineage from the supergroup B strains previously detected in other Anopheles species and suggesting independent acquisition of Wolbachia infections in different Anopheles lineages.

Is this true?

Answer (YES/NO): NO